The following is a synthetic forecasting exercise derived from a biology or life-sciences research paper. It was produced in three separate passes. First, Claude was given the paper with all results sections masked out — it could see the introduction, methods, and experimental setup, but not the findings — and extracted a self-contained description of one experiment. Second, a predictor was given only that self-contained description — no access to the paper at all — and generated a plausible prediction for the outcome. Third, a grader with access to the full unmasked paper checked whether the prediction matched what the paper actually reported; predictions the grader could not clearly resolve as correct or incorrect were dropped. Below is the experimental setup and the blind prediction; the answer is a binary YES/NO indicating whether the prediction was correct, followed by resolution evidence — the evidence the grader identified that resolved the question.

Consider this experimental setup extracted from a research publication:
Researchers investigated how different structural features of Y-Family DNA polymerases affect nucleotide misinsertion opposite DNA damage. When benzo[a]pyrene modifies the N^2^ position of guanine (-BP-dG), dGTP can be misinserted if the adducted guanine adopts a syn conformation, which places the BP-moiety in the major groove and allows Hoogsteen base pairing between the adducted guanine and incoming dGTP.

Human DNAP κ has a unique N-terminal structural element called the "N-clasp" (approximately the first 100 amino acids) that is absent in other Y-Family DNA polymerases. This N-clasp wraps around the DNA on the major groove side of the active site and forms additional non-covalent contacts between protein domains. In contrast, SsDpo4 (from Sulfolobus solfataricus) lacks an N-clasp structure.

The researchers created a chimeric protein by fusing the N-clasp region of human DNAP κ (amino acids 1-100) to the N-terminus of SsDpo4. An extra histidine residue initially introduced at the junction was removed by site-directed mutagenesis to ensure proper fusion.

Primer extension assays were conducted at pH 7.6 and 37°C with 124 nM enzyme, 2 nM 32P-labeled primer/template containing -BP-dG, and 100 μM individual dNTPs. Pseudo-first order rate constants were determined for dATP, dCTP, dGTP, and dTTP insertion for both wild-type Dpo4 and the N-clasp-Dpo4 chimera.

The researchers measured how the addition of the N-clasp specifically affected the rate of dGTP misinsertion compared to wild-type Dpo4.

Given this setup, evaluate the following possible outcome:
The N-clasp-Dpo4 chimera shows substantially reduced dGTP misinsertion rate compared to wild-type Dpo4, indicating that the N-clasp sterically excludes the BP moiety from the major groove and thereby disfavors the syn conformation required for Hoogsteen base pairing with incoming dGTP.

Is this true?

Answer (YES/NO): YES